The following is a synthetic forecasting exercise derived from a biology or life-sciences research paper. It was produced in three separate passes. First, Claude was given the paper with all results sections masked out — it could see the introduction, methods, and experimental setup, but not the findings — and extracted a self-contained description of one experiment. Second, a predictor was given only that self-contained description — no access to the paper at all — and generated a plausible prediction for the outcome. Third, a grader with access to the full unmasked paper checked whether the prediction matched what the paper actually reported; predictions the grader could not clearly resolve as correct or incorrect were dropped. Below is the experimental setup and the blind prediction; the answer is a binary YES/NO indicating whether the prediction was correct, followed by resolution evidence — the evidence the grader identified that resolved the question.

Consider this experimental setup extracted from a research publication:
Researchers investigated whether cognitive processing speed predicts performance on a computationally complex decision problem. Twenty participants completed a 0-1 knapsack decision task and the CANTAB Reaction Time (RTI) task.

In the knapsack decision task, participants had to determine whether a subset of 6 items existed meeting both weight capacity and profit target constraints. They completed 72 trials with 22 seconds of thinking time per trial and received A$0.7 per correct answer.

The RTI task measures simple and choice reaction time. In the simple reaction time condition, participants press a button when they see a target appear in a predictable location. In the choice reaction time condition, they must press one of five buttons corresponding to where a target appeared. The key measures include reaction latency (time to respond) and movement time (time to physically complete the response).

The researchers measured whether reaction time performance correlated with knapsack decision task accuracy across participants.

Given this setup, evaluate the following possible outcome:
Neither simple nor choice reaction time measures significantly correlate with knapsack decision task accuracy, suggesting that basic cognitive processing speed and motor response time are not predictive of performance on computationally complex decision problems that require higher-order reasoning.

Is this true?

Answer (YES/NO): YES